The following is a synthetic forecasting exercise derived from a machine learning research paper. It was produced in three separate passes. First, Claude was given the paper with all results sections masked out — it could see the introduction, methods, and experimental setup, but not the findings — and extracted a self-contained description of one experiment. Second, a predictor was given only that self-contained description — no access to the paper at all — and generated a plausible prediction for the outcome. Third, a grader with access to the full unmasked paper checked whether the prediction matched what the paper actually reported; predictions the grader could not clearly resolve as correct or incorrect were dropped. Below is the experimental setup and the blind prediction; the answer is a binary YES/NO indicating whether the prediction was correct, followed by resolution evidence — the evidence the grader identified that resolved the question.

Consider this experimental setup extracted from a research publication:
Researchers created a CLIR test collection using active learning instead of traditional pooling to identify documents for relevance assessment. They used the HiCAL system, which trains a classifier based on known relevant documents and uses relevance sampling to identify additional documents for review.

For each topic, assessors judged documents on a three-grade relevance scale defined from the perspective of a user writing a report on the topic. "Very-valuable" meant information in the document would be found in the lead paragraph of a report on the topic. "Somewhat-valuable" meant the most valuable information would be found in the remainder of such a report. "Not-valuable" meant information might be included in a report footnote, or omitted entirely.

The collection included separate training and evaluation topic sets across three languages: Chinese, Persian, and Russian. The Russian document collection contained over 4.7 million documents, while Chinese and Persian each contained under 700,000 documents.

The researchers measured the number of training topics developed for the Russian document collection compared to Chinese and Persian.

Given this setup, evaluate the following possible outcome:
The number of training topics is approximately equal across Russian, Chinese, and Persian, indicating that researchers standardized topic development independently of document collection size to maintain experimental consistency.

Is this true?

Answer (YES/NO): NO